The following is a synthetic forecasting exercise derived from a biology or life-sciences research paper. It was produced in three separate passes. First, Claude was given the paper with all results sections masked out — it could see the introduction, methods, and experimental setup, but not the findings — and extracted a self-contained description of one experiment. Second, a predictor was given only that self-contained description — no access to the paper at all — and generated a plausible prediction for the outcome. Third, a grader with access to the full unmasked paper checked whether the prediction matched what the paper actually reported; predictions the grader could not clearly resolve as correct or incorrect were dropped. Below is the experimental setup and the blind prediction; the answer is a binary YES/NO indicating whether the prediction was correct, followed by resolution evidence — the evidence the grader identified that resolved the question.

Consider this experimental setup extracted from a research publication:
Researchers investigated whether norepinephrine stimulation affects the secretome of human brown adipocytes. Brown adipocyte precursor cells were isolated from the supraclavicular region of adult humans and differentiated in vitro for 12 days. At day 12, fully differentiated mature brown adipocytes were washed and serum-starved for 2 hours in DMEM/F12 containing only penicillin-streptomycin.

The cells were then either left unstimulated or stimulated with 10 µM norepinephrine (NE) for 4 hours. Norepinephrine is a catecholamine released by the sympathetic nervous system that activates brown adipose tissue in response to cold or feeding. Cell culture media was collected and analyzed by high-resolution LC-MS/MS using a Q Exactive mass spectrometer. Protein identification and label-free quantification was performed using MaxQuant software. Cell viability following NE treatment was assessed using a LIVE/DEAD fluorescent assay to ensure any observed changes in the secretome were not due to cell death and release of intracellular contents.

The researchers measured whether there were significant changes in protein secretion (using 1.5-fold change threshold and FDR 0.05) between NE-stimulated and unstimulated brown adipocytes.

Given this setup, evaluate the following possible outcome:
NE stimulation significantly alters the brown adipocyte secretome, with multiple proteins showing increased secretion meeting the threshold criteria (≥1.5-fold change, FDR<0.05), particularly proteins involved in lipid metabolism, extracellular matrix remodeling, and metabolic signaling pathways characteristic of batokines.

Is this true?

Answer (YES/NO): NO